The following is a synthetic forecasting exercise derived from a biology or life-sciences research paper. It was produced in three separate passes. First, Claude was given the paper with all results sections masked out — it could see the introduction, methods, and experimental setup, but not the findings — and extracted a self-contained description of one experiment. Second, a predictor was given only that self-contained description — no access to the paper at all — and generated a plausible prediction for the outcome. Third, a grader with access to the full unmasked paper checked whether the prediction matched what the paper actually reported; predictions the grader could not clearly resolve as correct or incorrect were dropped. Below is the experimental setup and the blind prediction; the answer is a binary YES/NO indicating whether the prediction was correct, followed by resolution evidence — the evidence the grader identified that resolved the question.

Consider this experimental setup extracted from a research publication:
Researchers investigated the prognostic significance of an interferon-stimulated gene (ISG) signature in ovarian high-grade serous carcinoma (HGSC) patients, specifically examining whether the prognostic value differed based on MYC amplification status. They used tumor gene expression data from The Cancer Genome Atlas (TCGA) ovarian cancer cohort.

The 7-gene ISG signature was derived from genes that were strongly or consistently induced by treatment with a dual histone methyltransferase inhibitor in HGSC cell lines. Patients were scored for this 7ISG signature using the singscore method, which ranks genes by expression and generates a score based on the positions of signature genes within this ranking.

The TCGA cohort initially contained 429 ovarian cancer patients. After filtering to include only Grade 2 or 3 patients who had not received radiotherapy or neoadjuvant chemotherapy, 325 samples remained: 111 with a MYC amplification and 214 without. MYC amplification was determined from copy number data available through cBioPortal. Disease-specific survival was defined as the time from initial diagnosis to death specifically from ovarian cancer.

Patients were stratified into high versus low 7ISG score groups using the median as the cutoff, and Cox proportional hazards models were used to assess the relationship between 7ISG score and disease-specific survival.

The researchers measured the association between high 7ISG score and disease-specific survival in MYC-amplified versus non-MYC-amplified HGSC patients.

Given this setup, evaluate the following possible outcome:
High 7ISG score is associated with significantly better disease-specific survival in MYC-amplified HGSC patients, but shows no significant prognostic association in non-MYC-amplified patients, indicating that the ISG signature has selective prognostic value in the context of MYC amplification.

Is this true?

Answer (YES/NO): YES